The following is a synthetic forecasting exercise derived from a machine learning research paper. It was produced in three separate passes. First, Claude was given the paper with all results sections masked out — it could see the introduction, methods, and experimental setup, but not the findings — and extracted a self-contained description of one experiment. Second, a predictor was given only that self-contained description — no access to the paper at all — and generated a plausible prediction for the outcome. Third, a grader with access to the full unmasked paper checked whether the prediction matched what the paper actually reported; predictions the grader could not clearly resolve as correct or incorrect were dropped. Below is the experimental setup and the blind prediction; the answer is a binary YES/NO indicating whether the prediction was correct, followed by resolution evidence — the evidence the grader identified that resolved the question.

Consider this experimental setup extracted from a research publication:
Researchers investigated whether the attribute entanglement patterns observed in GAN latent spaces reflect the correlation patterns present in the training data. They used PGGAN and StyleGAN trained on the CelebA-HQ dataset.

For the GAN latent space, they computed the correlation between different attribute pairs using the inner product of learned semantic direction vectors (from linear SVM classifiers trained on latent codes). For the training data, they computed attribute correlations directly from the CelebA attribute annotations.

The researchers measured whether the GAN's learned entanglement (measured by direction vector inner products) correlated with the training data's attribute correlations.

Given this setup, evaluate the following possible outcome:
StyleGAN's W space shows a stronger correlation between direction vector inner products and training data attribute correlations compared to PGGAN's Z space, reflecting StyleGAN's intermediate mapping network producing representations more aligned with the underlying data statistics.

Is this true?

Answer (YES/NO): NO